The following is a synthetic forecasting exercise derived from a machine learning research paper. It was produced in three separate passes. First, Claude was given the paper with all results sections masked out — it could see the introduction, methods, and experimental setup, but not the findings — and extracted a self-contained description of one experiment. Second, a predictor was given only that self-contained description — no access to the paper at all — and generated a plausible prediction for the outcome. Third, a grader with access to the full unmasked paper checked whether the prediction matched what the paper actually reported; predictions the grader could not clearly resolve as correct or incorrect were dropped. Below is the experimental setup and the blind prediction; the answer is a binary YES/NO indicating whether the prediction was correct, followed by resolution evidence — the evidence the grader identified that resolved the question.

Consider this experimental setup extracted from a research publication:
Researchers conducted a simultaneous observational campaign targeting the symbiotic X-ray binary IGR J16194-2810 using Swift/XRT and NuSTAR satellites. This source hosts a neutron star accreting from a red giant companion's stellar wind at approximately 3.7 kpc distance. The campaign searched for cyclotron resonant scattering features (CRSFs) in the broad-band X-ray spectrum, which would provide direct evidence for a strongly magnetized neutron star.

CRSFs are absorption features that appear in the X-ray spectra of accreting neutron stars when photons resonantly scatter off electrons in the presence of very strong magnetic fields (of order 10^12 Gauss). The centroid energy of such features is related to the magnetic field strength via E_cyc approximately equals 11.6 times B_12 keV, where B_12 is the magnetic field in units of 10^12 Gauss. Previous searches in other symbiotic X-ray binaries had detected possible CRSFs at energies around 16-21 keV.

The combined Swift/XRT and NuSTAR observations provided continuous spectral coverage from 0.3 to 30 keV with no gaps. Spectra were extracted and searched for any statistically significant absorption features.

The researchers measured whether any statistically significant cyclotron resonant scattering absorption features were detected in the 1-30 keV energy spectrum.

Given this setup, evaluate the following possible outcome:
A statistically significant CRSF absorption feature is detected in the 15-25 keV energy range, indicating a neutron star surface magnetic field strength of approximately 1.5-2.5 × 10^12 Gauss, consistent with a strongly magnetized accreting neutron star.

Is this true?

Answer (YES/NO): NO